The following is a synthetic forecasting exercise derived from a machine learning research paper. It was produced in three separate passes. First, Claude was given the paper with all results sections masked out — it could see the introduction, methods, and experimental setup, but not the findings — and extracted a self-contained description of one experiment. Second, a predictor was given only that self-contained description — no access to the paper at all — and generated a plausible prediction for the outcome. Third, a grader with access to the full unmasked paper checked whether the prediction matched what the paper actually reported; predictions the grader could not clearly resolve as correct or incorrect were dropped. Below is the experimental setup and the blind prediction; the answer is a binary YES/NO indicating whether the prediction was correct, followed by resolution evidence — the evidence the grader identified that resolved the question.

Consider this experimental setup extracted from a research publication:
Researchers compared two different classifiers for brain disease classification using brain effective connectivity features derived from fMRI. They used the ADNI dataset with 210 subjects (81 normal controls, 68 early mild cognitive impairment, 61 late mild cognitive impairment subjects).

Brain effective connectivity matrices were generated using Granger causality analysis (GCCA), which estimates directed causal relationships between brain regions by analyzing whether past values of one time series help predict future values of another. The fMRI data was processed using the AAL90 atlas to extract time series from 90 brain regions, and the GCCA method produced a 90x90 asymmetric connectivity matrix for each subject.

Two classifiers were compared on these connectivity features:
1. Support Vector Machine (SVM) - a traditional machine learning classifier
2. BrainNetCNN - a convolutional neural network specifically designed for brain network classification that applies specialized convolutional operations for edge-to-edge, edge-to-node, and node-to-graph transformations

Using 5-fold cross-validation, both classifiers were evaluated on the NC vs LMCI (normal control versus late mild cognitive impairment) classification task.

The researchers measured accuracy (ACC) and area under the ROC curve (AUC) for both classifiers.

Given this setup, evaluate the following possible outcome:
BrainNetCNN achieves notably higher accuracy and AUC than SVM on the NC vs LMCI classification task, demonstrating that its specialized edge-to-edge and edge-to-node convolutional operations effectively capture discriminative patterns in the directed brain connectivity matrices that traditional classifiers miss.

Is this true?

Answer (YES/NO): NO